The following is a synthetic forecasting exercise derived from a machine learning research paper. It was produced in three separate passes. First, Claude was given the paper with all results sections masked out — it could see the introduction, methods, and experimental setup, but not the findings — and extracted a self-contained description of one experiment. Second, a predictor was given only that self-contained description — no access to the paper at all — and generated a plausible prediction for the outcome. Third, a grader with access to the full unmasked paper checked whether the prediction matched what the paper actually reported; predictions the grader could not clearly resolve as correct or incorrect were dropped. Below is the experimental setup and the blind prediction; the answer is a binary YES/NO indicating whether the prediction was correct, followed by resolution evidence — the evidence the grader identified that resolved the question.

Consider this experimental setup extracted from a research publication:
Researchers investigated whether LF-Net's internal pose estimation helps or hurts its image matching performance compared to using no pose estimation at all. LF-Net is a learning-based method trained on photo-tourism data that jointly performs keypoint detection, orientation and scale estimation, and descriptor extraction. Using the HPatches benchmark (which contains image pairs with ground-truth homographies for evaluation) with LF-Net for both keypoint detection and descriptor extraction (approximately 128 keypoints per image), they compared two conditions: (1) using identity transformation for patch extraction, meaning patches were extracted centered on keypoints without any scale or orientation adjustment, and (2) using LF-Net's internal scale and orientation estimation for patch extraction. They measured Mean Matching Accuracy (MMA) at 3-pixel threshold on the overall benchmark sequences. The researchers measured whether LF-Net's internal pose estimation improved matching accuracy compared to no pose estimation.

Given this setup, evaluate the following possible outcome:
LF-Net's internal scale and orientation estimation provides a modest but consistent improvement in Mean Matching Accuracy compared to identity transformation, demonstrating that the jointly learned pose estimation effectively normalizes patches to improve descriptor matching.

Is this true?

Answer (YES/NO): NO